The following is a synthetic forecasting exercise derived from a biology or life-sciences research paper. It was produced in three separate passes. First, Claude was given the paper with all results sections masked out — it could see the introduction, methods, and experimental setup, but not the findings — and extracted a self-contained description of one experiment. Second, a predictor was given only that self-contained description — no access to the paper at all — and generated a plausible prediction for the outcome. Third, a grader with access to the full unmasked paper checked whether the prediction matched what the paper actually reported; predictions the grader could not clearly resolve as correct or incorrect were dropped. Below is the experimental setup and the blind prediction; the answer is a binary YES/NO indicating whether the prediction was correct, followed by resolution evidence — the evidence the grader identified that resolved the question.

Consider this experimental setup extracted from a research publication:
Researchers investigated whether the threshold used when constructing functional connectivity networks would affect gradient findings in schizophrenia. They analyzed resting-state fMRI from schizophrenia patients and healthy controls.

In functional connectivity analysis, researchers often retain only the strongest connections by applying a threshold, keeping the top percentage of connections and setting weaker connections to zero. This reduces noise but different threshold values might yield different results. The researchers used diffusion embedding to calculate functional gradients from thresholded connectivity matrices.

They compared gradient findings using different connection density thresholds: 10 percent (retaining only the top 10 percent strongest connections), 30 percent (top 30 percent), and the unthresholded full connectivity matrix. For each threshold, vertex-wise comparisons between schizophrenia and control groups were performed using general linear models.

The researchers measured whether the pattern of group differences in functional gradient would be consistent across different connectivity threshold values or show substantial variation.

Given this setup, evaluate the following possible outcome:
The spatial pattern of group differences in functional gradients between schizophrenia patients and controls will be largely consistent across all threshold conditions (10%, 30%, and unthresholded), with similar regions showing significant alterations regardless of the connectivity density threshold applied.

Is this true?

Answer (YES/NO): YES